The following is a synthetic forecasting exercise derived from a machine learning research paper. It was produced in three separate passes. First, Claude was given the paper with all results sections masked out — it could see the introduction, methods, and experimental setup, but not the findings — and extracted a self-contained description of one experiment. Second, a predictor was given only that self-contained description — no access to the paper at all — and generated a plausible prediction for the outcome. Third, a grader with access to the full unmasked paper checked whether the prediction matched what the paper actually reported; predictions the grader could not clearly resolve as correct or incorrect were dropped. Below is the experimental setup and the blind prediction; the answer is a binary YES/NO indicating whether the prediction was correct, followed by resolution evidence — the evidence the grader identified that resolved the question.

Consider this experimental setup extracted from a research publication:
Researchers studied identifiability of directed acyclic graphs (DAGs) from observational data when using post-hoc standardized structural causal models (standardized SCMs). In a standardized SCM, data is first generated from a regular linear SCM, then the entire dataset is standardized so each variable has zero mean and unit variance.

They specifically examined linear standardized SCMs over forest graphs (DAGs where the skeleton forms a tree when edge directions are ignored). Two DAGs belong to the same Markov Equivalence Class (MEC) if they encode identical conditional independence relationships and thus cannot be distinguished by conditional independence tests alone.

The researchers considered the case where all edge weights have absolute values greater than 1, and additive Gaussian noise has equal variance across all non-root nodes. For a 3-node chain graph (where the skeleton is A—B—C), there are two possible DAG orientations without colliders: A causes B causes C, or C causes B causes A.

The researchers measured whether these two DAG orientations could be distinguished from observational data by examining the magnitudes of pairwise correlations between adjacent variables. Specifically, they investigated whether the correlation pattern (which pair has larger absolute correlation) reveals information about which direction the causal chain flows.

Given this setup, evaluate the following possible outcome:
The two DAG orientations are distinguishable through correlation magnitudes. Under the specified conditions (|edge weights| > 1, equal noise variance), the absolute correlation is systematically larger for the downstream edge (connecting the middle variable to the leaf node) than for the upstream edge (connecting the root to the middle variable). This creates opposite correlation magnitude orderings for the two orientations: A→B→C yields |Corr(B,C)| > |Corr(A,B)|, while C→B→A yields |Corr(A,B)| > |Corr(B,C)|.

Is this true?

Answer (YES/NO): YES